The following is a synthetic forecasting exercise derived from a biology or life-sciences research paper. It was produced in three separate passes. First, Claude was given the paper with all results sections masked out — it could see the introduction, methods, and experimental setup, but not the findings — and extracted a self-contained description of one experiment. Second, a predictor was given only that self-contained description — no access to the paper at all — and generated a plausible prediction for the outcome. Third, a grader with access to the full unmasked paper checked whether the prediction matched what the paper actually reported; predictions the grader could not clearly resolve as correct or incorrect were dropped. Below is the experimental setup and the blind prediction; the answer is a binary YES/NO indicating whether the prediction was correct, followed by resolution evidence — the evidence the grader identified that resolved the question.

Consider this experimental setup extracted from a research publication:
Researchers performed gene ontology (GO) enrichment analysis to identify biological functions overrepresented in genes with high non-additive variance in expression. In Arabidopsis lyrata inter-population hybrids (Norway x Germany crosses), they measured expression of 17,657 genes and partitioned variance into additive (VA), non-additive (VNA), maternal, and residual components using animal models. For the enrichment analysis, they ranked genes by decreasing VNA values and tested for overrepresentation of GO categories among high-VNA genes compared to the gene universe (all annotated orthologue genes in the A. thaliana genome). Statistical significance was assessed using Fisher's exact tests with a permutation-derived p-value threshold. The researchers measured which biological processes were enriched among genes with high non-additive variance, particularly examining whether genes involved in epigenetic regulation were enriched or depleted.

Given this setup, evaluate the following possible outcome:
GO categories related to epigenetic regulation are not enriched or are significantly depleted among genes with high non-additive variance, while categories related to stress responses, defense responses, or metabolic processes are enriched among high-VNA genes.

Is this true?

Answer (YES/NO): NO